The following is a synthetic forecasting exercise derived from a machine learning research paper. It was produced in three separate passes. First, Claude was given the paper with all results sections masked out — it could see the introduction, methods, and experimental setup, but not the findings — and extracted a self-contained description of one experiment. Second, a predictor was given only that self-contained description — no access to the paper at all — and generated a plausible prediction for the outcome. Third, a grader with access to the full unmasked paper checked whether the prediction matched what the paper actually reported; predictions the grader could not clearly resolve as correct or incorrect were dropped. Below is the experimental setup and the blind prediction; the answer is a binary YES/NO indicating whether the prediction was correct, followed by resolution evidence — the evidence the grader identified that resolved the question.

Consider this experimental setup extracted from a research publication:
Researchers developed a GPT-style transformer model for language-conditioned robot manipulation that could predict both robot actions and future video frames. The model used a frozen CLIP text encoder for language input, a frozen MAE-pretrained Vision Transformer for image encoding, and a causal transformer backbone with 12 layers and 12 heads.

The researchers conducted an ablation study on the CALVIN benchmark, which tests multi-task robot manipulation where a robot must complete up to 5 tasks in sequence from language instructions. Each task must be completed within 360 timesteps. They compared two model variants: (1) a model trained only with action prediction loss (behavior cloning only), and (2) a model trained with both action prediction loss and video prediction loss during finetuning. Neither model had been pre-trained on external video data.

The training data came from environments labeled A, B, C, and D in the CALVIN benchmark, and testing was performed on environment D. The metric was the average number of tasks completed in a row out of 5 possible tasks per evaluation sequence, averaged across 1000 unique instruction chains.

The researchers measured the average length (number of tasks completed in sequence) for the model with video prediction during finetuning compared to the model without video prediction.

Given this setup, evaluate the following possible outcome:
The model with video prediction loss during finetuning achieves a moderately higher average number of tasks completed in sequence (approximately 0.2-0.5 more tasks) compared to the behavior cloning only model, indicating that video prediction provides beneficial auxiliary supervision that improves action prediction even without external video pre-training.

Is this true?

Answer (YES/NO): YES